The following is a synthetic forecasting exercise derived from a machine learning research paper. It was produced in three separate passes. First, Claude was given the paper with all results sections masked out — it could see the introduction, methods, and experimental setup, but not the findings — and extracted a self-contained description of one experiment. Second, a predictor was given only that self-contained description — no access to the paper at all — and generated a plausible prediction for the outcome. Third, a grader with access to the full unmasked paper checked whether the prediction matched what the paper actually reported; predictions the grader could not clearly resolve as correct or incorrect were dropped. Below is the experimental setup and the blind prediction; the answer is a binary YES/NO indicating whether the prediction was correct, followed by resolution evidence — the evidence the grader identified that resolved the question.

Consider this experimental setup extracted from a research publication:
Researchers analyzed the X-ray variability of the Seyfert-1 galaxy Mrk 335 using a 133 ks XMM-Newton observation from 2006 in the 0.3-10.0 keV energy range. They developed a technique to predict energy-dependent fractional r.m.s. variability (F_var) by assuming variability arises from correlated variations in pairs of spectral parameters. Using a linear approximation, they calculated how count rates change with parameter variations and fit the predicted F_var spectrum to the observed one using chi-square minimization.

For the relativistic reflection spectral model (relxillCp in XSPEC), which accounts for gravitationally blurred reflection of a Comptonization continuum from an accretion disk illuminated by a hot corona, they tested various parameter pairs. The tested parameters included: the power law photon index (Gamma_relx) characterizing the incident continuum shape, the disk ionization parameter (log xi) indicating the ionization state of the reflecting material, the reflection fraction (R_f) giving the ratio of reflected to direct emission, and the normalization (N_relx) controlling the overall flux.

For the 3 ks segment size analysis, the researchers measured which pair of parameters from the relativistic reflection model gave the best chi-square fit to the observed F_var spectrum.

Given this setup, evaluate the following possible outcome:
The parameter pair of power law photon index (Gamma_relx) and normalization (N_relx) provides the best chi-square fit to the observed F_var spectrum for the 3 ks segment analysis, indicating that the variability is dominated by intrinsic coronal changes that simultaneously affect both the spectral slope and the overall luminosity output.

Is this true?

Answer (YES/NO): NO